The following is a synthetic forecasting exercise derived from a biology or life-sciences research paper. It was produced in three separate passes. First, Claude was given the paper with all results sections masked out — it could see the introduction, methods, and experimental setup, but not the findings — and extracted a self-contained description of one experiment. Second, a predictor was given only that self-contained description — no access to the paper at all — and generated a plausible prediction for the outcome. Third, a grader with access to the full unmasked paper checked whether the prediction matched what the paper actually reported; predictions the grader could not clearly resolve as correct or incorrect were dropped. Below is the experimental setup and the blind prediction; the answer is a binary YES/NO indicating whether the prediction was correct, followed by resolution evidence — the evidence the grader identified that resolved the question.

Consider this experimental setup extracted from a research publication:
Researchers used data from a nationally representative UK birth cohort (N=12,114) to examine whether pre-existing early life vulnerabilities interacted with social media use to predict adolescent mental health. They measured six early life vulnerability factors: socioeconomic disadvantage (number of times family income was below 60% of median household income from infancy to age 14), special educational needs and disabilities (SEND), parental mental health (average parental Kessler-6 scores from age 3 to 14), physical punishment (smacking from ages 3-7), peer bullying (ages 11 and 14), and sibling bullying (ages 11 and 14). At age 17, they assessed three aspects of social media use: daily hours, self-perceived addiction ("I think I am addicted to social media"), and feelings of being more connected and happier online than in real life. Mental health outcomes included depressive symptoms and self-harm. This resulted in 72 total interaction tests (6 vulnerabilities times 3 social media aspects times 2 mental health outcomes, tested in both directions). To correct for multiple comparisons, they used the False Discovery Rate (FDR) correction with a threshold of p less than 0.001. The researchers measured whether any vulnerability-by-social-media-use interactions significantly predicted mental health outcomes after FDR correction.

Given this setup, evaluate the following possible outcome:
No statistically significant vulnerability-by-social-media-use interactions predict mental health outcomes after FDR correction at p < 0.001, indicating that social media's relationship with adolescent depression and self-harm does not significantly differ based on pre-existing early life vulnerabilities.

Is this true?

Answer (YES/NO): YES